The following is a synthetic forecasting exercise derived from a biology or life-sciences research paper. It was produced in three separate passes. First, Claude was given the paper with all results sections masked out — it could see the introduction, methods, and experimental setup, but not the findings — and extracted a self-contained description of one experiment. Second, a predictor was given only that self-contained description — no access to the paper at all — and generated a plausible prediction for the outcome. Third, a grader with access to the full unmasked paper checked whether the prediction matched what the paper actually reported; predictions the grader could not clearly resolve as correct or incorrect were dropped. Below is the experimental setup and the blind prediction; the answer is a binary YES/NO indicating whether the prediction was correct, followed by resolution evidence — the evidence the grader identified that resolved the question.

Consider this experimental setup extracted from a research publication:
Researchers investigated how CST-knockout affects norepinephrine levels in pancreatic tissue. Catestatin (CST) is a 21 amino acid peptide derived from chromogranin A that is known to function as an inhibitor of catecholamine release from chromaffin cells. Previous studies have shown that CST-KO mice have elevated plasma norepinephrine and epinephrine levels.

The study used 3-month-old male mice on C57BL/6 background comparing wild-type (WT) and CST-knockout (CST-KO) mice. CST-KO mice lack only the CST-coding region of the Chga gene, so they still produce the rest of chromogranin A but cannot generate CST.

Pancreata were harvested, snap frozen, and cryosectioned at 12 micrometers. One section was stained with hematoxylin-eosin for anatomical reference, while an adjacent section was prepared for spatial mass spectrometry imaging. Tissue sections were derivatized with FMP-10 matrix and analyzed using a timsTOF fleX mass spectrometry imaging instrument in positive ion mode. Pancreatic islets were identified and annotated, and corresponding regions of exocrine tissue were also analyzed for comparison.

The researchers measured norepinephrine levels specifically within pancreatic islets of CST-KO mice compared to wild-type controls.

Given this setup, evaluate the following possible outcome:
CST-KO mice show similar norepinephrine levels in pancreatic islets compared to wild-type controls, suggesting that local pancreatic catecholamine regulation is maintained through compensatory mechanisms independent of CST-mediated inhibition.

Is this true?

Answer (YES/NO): YES